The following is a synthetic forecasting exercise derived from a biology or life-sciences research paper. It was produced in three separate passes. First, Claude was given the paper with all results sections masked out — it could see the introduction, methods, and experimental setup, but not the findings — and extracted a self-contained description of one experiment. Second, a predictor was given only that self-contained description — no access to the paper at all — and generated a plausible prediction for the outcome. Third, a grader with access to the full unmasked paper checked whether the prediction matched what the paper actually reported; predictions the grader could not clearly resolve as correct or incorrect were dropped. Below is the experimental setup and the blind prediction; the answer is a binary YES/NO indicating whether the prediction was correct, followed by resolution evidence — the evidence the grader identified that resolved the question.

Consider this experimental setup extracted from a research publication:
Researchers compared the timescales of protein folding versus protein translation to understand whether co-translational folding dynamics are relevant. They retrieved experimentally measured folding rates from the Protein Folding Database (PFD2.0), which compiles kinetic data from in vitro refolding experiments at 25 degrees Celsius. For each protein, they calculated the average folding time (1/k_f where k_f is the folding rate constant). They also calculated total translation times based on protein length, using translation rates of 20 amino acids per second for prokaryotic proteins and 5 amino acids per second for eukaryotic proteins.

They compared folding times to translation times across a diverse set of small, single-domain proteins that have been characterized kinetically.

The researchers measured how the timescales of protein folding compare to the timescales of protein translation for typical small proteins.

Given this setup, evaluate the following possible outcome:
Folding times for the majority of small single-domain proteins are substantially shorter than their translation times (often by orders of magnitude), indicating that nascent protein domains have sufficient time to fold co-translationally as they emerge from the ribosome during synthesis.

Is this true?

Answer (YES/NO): YES